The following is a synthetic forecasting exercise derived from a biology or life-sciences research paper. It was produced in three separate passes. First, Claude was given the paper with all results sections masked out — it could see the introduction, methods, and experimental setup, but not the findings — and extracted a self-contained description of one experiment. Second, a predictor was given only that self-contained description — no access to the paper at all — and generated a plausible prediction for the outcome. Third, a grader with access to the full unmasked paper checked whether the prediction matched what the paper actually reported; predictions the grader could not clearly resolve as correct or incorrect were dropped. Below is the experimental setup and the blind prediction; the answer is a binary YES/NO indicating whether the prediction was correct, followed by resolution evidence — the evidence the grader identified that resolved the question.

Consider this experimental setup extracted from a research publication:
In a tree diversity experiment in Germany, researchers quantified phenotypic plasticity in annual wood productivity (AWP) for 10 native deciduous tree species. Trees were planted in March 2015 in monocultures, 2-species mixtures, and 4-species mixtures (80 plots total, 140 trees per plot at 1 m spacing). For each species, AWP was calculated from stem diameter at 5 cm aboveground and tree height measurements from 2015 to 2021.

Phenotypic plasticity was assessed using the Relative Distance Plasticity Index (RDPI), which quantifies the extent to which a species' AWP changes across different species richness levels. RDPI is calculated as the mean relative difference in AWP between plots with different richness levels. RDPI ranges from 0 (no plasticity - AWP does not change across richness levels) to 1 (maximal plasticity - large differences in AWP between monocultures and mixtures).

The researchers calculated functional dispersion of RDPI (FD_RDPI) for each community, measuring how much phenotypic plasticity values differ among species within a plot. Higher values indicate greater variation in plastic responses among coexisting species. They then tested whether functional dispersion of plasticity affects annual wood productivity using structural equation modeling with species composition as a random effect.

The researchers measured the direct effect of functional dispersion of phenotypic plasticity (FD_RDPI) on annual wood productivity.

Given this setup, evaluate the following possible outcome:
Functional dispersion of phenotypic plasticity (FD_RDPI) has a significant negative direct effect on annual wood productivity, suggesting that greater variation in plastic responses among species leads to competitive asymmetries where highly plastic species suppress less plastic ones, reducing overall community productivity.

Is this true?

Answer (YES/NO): NO